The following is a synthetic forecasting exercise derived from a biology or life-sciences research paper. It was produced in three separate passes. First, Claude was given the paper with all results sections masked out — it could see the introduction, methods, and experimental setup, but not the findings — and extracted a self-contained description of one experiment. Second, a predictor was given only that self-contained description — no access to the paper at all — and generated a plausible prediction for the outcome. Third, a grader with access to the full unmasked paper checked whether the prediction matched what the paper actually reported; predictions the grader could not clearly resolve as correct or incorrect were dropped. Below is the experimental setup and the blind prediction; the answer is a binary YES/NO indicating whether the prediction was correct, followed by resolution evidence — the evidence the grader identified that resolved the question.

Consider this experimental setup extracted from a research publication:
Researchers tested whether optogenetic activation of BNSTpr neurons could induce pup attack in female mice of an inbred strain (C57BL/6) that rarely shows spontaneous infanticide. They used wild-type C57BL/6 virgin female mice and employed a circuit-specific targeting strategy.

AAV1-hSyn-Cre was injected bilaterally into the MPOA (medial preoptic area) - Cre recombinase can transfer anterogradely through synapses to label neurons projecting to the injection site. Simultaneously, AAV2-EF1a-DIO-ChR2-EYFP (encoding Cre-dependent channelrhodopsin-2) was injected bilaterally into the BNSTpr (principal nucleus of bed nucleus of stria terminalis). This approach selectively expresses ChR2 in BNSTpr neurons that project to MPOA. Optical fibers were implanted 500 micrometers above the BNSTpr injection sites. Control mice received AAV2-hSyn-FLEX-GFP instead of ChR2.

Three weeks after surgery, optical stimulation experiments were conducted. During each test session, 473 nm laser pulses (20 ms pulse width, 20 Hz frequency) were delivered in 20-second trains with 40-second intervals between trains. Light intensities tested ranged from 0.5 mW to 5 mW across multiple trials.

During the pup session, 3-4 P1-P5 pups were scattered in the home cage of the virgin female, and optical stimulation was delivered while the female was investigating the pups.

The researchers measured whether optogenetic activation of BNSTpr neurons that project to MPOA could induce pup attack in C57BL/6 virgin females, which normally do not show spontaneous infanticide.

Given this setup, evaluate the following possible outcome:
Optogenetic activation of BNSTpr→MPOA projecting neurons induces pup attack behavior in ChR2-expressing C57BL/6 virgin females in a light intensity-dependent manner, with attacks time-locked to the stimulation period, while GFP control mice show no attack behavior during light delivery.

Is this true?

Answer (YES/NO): NO